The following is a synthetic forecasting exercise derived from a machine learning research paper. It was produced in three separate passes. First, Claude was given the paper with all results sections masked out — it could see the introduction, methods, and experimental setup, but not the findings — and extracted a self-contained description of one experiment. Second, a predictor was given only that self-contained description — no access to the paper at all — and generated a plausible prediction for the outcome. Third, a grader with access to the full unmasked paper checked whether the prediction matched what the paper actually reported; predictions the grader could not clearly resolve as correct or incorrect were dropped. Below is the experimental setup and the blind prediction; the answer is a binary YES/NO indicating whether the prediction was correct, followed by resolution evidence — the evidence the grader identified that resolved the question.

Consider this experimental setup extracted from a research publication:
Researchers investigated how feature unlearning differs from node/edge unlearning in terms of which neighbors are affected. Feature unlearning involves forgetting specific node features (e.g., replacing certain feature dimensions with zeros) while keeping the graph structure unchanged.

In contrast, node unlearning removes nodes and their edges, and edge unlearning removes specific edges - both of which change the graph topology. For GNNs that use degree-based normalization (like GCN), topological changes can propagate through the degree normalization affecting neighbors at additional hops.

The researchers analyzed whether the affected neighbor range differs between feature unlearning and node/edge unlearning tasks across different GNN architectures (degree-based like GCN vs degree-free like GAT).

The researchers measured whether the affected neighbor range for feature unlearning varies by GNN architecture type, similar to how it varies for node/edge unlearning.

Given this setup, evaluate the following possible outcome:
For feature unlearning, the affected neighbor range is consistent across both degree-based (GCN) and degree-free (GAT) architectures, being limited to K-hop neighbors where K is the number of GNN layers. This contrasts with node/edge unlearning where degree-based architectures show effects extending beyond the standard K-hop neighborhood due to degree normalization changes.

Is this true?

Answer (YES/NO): YES